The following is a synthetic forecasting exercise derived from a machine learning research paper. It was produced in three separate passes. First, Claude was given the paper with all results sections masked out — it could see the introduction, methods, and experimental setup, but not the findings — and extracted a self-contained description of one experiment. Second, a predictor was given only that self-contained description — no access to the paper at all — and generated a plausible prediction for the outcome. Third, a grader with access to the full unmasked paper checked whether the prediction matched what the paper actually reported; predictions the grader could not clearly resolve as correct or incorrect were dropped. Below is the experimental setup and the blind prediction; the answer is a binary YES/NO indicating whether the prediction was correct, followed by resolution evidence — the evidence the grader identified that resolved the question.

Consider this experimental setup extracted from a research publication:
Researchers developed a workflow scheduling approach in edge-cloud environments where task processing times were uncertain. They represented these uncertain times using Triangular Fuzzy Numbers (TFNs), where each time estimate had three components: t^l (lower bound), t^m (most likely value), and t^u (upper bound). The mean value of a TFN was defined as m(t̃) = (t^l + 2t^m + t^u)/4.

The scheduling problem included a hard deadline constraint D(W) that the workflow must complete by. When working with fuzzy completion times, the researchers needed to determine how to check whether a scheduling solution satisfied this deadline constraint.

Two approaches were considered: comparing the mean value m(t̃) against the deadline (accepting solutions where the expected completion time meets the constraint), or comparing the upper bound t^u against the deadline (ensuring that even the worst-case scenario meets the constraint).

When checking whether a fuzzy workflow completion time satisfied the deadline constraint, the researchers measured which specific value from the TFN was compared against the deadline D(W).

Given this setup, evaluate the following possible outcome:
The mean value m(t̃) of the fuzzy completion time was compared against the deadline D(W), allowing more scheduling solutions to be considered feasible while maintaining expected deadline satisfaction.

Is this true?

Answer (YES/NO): NO